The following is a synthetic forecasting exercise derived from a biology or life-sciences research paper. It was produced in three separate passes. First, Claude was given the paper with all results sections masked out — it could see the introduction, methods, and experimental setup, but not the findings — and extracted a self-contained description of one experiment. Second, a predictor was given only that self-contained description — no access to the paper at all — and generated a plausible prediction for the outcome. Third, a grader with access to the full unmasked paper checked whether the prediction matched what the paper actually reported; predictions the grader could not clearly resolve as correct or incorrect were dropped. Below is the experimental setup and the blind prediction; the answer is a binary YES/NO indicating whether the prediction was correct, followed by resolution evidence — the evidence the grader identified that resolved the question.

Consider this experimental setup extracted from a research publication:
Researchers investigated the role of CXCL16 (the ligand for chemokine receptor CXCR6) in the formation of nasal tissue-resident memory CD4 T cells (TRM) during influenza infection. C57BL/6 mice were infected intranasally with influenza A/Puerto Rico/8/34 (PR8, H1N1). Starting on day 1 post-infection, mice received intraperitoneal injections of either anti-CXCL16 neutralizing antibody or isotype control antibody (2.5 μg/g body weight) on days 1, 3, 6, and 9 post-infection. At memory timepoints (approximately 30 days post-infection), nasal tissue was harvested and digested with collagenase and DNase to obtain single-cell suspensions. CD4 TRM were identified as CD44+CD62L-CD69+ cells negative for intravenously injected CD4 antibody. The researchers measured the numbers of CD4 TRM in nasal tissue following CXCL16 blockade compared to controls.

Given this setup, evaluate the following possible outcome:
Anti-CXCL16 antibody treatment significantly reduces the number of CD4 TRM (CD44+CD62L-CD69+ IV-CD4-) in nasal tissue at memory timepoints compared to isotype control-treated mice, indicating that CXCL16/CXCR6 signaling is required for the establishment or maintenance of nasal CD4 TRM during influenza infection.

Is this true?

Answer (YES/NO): YES